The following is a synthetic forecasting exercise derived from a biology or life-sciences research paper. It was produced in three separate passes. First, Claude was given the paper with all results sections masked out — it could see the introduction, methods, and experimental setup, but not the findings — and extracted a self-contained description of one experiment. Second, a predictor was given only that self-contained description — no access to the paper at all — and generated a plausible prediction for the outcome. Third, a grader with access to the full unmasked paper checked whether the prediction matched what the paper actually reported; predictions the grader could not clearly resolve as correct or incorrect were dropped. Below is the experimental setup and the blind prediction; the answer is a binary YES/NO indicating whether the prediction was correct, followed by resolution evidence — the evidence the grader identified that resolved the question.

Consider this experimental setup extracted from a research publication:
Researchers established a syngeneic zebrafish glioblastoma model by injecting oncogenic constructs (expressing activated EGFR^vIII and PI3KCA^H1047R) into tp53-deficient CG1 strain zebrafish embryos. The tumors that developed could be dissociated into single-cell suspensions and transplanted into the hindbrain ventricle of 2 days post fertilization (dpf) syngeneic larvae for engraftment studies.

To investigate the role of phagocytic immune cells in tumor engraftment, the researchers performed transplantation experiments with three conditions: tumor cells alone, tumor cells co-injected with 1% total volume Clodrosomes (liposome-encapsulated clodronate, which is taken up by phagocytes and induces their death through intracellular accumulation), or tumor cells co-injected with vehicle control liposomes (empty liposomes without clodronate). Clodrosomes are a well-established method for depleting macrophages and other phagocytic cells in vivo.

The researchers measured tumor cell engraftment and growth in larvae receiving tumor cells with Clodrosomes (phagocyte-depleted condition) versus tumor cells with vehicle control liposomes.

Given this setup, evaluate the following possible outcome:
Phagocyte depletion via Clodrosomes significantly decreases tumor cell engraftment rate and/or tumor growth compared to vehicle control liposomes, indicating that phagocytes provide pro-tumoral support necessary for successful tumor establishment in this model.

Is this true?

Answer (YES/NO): NO